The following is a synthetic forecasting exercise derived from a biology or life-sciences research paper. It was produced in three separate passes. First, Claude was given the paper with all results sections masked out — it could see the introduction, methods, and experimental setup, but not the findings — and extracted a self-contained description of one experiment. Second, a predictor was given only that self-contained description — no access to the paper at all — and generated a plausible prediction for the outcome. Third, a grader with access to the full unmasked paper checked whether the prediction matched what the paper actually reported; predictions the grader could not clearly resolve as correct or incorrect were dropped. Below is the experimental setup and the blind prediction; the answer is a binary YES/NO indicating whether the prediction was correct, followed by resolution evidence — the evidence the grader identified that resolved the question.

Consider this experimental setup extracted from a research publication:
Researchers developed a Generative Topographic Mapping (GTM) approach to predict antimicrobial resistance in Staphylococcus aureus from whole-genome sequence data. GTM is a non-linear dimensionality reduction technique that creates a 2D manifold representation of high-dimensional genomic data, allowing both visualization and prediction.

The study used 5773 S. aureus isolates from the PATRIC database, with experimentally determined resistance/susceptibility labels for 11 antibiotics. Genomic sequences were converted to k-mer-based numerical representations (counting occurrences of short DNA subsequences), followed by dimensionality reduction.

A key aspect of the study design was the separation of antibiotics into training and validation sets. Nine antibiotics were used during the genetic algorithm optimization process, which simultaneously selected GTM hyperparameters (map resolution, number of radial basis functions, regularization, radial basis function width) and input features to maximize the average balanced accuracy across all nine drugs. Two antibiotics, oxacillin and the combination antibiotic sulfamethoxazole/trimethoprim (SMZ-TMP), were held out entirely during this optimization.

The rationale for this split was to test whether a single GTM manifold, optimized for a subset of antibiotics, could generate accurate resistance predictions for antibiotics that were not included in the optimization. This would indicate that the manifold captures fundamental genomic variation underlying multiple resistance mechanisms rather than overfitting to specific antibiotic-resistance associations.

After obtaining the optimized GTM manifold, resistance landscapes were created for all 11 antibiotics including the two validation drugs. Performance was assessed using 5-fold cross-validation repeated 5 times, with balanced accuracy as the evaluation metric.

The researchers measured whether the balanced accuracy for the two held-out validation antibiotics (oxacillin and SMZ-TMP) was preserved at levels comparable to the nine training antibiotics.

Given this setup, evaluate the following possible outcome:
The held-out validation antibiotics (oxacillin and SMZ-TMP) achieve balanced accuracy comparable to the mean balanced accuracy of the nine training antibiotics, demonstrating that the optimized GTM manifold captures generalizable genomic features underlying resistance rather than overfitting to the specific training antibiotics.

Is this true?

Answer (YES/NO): YES